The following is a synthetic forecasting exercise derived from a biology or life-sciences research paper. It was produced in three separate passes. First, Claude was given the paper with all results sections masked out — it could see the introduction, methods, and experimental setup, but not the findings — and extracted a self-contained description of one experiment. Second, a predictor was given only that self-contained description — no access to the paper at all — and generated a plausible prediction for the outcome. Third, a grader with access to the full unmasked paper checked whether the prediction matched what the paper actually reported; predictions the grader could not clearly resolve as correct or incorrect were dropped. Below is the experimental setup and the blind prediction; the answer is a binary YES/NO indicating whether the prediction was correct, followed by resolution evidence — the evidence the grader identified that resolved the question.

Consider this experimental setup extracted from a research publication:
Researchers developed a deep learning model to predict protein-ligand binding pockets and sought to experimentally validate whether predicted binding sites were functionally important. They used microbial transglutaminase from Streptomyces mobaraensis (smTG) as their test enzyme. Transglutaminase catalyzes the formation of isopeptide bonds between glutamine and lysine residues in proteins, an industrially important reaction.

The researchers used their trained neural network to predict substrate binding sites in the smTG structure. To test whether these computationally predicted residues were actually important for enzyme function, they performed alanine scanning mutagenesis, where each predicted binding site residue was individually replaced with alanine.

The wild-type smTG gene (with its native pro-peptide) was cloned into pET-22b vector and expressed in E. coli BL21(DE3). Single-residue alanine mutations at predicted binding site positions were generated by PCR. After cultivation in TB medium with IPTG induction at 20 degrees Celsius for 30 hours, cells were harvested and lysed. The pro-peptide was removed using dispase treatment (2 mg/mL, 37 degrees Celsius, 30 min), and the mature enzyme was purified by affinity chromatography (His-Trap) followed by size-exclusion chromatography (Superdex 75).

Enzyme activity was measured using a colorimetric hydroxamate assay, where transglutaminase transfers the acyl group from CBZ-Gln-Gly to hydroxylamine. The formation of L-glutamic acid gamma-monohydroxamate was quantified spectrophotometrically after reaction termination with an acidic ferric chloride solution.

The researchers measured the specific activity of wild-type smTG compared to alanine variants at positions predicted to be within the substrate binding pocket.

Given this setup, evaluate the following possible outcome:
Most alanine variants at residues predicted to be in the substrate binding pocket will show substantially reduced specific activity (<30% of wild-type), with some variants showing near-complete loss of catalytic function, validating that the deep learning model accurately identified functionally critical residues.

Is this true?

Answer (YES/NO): NO